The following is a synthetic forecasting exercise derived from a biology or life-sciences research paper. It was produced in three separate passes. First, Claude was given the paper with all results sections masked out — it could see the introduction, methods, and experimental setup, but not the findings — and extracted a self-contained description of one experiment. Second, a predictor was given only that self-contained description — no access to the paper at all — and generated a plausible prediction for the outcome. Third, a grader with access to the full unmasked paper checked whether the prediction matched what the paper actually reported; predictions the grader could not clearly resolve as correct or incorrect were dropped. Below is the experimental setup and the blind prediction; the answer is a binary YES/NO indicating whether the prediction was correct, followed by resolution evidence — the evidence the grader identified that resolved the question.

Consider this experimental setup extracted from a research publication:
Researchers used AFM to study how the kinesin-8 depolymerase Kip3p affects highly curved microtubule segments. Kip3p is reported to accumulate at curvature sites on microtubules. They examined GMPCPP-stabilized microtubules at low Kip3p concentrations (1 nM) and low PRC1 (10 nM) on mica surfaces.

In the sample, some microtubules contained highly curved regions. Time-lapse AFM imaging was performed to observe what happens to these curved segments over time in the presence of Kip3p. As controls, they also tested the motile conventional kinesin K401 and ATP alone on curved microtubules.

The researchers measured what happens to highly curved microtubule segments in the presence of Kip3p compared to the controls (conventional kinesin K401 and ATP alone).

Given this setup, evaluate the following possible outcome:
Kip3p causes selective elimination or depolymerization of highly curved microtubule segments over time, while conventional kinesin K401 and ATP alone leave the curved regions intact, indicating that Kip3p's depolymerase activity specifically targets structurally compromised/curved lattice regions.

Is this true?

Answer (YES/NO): YES